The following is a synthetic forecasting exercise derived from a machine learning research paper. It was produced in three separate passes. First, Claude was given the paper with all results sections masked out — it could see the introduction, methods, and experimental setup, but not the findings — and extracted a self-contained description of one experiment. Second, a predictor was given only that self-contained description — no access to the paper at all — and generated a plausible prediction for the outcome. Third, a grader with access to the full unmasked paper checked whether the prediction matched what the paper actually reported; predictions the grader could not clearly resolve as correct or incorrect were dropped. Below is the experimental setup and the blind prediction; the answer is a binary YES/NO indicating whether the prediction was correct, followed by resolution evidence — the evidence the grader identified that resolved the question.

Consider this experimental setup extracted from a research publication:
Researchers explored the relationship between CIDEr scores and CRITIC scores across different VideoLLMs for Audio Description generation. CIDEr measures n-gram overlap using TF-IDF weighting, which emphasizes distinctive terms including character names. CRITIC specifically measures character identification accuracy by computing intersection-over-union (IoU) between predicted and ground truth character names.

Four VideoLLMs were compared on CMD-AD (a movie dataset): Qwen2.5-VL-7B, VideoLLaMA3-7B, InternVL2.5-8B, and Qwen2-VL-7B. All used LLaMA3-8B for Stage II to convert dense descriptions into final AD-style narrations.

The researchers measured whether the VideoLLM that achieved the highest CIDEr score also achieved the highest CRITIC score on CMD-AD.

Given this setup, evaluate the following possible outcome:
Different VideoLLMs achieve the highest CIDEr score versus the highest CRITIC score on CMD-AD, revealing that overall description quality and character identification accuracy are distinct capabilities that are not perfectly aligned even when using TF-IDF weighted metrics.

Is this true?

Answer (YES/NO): YES